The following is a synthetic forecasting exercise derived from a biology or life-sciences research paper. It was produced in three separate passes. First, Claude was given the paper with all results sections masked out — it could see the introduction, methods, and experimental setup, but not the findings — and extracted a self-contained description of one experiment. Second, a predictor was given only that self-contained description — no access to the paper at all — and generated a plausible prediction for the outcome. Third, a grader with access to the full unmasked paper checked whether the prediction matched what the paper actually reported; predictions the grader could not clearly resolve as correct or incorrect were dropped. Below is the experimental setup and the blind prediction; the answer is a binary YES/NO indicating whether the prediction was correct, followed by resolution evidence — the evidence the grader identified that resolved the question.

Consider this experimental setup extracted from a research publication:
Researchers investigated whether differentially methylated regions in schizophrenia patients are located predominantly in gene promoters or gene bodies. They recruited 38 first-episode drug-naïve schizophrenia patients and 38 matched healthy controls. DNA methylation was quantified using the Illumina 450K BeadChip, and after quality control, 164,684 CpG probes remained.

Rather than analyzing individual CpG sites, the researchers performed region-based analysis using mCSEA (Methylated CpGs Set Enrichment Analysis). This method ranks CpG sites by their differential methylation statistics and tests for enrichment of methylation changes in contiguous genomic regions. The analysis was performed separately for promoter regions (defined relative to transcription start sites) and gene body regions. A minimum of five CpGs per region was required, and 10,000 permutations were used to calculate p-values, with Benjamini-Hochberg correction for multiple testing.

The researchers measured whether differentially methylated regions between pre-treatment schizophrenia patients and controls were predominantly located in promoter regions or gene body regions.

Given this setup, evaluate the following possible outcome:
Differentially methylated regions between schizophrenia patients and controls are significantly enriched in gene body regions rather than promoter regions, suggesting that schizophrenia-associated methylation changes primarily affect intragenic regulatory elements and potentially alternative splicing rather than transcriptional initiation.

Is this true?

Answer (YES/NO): NO